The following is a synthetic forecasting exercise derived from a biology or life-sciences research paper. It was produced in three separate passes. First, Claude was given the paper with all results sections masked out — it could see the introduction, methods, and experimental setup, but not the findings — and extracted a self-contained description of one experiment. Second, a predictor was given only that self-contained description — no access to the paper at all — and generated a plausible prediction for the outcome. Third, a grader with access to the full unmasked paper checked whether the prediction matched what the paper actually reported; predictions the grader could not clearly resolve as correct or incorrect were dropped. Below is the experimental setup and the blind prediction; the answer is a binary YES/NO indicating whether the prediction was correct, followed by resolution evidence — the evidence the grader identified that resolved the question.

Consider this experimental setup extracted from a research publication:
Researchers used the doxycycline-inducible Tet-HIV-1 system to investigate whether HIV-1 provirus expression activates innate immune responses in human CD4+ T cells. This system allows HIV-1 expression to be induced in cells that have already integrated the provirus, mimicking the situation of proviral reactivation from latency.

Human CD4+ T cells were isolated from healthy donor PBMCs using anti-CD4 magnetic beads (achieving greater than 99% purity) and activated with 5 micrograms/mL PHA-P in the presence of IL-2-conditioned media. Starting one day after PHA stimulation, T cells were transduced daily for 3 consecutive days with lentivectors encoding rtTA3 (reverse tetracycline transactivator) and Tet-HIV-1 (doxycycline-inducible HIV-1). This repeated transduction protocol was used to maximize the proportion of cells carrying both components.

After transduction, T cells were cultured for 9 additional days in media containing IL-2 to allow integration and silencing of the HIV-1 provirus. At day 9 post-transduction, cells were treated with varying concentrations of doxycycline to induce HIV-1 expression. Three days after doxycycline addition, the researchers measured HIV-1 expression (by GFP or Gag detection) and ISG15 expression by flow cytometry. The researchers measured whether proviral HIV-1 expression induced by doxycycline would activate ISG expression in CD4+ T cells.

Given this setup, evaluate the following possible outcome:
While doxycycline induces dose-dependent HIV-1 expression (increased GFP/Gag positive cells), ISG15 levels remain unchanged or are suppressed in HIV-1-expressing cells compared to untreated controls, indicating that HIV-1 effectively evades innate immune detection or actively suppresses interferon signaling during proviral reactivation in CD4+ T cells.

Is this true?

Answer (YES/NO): NO